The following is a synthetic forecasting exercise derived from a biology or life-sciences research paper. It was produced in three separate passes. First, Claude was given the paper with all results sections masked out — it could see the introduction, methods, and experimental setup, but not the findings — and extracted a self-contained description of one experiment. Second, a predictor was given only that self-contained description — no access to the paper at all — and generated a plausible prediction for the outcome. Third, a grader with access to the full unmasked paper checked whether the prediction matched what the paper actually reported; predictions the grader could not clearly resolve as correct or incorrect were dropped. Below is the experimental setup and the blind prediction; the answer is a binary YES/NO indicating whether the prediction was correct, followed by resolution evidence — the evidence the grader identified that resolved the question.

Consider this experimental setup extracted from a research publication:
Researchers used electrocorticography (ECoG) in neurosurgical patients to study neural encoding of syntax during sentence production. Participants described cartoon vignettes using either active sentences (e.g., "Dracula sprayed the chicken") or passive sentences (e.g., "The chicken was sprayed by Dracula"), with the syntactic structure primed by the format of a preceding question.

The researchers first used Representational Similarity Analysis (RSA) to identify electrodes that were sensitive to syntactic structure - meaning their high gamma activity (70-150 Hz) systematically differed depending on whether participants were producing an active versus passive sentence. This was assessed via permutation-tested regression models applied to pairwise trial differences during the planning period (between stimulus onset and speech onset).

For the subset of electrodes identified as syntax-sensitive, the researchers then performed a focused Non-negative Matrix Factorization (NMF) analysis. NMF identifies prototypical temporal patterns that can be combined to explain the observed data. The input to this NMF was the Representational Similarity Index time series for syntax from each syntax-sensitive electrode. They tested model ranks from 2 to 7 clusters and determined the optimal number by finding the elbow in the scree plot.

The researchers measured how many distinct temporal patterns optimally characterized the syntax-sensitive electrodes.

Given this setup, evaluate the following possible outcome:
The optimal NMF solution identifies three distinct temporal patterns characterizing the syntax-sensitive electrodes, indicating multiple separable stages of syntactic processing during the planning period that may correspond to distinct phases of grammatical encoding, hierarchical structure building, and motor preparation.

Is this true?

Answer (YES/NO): YES